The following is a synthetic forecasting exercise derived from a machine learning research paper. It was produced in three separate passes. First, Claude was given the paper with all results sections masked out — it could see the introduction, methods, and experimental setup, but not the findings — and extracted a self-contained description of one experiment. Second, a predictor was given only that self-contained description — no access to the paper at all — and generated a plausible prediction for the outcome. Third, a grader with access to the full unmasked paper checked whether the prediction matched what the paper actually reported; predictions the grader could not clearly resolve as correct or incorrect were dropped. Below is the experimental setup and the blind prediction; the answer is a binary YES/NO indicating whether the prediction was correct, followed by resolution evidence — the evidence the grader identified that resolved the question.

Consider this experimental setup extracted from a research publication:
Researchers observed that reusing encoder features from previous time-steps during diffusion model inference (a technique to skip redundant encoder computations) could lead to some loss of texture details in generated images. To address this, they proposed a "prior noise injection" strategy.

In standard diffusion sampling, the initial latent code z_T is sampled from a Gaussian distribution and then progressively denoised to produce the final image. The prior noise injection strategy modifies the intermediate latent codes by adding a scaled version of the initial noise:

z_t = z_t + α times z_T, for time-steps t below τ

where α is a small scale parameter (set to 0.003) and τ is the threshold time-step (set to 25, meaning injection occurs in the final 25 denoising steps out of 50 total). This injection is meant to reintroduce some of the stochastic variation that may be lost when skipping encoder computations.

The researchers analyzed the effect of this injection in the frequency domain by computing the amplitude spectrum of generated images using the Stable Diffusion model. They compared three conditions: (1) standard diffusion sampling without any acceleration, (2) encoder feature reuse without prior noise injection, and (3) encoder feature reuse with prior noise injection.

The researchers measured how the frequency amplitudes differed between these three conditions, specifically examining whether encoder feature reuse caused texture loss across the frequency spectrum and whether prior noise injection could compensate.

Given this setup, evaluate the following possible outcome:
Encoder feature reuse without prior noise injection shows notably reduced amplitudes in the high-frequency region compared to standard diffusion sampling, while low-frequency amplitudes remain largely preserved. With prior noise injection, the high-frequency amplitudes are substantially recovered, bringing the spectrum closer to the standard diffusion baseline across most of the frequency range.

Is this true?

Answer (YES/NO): NO